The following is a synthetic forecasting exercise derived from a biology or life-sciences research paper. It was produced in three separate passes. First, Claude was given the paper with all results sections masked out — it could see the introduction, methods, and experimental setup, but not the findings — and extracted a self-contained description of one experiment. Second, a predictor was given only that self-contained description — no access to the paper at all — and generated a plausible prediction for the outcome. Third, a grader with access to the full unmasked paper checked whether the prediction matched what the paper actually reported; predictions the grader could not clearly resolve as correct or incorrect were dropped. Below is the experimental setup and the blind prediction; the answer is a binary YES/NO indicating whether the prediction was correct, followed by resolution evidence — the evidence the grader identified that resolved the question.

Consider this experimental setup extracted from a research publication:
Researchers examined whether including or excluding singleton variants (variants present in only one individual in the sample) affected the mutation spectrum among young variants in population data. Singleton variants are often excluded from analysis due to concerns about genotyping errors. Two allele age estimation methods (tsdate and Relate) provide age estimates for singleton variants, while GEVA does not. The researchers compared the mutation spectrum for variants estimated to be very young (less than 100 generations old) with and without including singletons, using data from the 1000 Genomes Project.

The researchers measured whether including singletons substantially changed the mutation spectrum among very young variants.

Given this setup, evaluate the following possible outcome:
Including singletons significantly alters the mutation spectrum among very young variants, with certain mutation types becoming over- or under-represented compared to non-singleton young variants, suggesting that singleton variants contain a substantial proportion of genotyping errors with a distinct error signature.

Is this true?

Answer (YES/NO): NO